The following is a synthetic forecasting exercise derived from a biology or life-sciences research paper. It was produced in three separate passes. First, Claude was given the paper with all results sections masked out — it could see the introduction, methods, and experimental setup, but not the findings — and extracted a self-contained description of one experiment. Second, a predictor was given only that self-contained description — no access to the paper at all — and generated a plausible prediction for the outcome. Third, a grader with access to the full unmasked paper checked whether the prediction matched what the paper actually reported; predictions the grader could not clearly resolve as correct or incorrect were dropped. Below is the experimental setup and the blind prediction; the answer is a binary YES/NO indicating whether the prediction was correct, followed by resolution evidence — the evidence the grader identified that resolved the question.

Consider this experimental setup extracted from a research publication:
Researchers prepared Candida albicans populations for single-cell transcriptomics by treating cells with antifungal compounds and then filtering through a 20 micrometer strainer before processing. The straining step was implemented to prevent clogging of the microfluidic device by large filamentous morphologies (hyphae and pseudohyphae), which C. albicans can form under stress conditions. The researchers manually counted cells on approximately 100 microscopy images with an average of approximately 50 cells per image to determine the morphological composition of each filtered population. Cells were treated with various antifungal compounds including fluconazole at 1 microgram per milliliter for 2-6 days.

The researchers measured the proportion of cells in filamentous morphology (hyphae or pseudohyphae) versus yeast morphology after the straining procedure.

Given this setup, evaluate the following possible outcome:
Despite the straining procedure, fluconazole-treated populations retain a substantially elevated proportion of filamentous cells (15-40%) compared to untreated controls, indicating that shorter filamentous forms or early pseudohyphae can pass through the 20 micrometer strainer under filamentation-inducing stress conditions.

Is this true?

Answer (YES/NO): NO